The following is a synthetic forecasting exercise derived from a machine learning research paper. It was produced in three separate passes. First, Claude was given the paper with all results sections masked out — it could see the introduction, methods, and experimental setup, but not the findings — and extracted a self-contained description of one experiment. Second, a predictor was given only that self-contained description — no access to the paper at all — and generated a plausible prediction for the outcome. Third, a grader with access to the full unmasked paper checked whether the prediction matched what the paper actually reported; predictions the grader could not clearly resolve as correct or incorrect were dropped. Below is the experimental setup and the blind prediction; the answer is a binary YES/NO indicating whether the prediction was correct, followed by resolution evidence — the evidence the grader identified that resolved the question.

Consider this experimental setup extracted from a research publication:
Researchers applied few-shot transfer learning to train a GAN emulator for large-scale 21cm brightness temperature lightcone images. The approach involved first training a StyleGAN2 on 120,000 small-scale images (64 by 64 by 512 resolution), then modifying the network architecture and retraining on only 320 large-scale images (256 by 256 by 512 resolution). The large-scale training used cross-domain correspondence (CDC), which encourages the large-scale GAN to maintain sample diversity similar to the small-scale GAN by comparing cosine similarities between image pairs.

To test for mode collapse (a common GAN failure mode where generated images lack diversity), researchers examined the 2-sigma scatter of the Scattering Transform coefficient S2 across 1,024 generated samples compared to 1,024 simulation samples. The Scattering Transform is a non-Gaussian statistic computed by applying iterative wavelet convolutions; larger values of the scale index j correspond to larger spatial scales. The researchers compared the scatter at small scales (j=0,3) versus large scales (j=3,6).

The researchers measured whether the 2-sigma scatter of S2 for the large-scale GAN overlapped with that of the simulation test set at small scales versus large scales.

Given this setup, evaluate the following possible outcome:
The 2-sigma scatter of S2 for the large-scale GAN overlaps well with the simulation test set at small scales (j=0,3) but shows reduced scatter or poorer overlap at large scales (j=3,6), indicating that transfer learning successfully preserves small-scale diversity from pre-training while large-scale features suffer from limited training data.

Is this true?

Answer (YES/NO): NO